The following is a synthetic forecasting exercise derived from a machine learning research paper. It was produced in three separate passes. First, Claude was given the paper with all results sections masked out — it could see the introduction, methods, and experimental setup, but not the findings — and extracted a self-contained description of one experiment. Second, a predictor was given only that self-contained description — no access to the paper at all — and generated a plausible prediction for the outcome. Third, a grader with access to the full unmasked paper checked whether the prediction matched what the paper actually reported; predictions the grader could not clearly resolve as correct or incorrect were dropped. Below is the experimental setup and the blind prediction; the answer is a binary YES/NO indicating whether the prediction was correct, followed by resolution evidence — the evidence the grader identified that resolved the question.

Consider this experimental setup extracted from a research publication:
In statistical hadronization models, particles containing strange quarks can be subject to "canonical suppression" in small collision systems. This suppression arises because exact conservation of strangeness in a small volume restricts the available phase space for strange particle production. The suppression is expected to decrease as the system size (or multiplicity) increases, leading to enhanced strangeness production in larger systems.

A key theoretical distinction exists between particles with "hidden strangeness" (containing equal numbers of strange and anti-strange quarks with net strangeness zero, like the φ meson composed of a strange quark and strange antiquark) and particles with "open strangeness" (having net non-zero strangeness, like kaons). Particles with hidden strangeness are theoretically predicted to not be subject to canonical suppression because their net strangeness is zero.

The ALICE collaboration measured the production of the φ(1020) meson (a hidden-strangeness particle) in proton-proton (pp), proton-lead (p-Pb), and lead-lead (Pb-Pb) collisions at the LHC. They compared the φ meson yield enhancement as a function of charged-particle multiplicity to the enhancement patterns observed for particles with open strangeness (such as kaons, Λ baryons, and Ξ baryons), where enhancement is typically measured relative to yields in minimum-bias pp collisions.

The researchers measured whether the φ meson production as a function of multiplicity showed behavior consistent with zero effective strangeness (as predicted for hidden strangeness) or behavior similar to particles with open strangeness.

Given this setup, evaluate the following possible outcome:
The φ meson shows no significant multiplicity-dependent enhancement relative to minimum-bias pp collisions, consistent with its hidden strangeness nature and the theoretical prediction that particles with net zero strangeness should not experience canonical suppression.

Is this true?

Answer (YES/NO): NO